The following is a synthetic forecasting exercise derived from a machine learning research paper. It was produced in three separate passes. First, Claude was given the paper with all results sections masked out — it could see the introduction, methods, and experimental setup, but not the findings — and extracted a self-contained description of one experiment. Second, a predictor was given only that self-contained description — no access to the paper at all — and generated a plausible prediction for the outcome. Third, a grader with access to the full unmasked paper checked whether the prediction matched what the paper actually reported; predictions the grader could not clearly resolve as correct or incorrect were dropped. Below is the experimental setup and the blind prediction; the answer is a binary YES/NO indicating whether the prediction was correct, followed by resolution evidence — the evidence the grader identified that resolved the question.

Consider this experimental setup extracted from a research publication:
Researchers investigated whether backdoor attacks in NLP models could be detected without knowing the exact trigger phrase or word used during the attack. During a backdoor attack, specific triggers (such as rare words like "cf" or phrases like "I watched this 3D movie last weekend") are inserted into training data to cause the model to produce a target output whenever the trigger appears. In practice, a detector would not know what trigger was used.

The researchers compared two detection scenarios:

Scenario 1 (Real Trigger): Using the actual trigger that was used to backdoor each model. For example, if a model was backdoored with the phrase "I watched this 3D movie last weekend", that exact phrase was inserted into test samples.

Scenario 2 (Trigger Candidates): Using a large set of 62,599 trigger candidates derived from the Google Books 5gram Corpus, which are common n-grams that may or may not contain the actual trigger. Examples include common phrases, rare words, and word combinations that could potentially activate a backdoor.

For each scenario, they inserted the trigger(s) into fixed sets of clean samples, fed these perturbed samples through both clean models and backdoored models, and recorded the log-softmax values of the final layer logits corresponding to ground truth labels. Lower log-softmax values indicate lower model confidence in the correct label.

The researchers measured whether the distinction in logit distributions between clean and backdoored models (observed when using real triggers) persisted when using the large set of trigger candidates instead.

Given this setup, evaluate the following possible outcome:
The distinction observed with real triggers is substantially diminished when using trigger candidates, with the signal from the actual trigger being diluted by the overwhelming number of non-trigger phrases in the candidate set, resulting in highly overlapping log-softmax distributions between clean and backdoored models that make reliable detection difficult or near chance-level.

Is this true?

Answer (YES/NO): NO